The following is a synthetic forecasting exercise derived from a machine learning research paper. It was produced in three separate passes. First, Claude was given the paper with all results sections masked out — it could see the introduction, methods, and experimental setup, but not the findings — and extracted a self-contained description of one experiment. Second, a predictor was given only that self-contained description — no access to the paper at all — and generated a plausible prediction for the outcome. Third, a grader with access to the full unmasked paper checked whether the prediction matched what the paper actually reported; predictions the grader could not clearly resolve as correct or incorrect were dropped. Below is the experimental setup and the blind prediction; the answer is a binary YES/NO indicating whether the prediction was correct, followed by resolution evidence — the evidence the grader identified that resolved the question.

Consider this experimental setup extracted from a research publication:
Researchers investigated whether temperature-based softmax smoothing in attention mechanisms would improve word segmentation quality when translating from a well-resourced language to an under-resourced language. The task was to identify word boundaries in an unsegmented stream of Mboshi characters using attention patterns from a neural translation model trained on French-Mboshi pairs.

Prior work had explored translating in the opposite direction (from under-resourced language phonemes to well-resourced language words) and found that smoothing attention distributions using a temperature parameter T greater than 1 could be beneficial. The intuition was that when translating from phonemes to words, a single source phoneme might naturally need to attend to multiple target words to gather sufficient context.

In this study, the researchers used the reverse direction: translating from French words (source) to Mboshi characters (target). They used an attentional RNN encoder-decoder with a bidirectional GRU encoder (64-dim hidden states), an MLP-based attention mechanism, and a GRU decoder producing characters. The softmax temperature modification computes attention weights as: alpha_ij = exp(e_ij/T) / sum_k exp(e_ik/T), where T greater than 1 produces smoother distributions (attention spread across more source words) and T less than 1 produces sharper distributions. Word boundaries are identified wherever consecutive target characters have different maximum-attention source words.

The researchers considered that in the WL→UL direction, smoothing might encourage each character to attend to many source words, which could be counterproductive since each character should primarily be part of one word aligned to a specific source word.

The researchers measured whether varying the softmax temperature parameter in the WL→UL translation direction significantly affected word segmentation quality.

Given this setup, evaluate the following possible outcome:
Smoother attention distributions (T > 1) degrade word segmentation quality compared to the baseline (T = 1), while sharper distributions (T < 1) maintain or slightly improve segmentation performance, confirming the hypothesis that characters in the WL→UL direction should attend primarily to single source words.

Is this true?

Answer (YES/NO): NO